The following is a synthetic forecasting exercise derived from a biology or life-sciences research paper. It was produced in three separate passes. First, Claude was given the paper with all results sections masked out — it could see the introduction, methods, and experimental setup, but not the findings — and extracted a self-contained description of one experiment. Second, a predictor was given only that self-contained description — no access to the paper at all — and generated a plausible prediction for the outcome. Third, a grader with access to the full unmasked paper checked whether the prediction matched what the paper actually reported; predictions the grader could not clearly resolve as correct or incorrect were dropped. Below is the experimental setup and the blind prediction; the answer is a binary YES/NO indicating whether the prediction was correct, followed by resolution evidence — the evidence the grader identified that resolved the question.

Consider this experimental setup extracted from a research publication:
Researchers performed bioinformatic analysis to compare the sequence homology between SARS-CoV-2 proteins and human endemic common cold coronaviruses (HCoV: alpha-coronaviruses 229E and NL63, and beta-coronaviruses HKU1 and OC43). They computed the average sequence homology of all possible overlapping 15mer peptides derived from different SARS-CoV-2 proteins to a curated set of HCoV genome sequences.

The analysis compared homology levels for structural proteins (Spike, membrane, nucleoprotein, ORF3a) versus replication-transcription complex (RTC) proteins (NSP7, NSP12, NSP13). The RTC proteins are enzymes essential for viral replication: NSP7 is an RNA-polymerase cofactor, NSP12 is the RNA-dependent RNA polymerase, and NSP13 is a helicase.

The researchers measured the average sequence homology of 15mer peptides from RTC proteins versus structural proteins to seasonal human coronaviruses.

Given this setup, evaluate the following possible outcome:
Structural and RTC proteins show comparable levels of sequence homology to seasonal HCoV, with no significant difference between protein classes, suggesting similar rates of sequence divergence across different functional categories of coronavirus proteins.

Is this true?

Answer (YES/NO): NO